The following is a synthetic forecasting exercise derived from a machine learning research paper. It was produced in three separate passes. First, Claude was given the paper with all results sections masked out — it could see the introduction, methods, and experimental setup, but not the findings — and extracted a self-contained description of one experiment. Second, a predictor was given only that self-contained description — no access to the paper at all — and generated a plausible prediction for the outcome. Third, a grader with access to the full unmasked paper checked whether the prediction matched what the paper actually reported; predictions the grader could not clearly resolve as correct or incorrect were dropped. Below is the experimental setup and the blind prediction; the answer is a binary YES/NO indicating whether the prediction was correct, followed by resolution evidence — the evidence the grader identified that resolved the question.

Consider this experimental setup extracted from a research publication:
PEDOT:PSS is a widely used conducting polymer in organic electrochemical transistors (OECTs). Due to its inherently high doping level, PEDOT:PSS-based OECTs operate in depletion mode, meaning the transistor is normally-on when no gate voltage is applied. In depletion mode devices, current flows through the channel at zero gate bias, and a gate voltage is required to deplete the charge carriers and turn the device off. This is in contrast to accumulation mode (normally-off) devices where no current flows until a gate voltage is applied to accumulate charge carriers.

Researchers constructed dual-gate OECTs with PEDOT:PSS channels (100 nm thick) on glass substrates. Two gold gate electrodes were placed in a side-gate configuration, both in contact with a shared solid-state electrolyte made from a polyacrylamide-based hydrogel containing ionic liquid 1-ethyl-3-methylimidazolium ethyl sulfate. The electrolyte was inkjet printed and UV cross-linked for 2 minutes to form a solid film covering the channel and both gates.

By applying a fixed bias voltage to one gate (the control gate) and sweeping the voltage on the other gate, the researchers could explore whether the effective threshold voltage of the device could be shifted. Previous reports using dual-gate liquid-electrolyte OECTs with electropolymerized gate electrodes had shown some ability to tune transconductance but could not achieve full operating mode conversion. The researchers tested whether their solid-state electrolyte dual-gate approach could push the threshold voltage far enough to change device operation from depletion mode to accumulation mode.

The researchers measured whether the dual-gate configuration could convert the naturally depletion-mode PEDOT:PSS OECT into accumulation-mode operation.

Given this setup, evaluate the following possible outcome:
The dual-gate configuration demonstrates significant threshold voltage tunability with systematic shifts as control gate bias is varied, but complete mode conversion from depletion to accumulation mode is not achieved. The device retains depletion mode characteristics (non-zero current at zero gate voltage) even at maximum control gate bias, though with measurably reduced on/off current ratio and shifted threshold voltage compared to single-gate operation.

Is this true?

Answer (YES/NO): NO